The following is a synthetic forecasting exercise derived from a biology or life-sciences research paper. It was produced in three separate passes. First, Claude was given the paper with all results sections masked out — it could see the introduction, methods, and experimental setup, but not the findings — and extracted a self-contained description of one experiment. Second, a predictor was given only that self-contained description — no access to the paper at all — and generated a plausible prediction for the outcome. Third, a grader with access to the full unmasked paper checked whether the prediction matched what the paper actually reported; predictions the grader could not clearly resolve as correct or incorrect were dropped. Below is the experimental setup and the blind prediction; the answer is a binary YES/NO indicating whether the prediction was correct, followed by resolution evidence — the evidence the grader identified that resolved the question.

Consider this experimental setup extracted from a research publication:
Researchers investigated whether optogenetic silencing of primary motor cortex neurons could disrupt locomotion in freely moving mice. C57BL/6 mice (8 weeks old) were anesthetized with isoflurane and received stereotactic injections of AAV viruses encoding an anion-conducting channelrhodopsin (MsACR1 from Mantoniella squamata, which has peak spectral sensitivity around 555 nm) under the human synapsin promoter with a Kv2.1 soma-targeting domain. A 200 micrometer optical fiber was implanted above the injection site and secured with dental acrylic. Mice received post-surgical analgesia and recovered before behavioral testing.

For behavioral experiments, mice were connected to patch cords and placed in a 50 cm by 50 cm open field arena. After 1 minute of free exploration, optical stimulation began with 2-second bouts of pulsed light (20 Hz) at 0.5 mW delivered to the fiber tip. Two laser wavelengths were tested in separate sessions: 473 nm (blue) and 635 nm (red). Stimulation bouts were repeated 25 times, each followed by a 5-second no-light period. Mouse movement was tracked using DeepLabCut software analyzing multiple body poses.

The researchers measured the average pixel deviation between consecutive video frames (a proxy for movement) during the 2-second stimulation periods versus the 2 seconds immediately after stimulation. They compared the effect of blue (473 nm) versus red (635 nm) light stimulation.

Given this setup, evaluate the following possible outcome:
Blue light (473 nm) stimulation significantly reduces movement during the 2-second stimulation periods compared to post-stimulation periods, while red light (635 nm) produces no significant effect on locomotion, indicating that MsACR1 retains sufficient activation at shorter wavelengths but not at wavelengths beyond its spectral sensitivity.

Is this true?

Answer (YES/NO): NO